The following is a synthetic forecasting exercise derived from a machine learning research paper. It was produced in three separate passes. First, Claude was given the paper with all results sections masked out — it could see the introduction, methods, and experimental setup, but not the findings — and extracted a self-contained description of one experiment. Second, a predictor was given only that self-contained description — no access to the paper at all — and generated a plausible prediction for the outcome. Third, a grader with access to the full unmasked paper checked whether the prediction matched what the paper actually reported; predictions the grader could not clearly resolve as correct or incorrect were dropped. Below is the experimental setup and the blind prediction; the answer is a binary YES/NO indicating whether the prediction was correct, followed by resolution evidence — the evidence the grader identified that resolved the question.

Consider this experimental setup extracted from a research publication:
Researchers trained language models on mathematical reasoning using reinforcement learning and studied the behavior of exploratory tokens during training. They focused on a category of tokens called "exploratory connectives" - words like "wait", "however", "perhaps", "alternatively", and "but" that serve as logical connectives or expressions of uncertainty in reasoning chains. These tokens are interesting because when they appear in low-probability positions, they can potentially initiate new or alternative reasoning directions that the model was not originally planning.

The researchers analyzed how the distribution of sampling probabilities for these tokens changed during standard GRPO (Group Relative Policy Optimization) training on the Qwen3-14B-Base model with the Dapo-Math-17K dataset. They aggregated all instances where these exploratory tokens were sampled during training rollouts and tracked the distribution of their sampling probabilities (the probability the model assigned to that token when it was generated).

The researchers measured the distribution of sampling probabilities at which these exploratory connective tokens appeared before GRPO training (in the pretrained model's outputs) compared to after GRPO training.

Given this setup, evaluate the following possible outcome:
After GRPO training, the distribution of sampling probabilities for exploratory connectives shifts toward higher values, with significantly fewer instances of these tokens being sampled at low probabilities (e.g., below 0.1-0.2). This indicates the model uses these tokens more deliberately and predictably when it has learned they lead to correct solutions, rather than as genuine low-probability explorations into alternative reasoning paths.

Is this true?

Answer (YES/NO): YES